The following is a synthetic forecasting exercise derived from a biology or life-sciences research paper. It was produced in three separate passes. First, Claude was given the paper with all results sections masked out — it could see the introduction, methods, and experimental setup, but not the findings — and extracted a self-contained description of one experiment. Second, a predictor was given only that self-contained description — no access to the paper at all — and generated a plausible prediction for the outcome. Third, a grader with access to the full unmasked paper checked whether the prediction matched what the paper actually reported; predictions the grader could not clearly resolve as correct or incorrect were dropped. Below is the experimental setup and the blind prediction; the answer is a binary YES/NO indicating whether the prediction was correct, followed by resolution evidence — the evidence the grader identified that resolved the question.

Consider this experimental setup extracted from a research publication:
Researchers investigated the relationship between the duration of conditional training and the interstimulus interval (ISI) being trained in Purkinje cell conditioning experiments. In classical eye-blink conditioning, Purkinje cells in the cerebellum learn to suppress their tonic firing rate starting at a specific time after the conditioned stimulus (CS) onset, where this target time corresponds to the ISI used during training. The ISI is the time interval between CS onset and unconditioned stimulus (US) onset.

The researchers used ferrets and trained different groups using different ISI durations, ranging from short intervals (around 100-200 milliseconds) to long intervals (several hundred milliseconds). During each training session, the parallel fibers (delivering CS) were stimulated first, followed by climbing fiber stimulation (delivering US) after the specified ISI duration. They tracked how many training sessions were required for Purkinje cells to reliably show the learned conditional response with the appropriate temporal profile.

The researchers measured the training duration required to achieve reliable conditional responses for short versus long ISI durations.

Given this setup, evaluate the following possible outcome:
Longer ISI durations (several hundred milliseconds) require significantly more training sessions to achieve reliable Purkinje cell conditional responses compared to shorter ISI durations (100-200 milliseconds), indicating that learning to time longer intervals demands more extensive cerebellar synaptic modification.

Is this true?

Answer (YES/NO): YES